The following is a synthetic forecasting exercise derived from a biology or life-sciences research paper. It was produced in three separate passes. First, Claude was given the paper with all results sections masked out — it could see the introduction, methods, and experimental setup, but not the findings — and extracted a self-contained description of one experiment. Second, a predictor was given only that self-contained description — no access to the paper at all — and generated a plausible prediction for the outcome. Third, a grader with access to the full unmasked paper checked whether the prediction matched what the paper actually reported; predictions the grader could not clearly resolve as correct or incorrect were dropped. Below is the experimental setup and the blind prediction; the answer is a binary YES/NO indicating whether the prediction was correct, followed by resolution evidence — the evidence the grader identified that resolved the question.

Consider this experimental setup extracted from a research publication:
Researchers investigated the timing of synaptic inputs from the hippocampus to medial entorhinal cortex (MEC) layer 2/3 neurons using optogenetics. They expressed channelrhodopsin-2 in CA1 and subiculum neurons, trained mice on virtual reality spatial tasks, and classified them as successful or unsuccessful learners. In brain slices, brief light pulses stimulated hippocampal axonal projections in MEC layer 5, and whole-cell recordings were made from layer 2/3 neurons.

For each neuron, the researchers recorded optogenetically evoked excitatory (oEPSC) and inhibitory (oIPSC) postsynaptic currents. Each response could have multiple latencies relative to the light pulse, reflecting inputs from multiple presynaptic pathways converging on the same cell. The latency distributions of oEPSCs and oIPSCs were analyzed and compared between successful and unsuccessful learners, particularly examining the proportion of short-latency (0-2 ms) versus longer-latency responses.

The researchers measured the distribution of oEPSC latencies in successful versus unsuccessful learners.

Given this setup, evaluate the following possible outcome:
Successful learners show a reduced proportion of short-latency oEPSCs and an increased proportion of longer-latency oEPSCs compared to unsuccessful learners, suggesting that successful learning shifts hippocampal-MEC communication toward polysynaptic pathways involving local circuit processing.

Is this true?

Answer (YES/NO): YES